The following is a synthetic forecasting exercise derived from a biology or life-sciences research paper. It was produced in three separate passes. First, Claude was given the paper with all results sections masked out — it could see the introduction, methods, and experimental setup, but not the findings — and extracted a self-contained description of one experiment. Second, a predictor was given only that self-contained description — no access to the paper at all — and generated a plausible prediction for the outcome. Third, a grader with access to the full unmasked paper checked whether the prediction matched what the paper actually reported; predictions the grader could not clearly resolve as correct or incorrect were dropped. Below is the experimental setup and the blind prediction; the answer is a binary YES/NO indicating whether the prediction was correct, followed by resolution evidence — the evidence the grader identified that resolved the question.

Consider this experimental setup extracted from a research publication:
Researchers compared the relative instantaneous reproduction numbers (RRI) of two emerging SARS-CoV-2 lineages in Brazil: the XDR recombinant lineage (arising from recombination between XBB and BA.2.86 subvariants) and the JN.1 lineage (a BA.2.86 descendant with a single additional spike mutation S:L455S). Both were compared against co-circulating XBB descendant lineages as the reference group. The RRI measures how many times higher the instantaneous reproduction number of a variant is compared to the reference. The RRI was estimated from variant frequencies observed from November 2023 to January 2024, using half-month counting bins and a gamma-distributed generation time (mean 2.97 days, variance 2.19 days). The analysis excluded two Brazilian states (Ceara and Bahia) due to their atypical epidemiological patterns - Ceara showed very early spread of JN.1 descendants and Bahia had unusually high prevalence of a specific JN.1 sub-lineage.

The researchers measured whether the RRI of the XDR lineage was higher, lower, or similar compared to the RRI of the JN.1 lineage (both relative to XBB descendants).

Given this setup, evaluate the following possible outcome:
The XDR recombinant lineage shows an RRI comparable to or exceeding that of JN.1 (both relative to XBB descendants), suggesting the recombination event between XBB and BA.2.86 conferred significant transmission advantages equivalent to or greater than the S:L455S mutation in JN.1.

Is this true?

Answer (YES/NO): YES